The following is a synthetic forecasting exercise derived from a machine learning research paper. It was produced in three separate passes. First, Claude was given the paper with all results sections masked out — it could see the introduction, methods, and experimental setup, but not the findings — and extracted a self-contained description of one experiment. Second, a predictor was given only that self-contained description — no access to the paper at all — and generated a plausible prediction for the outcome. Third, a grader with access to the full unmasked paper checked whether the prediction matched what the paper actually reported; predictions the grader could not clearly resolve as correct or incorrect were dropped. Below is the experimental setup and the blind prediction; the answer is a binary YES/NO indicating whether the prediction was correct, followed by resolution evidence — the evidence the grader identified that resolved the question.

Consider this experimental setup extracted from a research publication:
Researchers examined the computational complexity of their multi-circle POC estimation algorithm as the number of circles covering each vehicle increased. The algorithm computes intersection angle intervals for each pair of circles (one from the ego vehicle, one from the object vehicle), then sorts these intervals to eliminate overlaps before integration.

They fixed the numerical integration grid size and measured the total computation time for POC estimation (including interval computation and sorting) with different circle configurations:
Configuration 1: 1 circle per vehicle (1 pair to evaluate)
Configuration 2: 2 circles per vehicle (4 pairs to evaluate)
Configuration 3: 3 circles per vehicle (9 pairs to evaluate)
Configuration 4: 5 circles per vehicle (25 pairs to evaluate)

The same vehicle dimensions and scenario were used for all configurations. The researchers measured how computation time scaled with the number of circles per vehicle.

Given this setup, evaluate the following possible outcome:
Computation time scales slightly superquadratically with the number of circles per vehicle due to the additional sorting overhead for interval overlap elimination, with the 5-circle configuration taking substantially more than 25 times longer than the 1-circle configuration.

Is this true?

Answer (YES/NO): NO